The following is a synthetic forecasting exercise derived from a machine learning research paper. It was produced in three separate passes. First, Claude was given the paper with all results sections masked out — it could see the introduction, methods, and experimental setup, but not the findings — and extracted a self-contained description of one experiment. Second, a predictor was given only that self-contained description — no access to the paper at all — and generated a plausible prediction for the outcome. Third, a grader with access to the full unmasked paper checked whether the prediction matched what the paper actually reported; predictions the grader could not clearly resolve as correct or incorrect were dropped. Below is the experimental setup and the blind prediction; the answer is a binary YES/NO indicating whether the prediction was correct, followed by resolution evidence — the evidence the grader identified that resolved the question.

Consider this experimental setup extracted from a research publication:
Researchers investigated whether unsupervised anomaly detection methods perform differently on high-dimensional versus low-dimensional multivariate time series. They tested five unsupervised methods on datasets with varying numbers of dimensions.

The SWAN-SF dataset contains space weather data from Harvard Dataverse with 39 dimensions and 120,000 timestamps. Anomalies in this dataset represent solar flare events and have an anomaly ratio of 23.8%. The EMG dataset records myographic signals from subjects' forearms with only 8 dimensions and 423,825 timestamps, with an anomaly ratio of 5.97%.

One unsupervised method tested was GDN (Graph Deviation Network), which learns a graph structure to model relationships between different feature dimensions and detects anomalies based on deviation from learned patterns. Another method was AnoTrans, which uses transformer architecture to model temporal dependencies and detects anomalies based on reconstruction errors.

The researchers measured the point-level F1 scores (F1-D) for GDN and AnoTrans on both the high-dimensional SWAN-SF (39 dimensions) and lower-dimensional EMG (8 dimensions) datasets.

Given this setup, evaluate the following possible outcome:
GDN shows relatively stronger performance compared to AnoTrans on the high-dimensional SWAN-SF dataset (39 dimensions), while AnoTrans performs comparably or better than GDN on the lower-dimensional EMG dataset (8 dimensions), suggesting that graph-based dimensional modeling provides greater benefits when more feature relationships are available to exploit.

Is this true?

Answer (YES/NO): NO